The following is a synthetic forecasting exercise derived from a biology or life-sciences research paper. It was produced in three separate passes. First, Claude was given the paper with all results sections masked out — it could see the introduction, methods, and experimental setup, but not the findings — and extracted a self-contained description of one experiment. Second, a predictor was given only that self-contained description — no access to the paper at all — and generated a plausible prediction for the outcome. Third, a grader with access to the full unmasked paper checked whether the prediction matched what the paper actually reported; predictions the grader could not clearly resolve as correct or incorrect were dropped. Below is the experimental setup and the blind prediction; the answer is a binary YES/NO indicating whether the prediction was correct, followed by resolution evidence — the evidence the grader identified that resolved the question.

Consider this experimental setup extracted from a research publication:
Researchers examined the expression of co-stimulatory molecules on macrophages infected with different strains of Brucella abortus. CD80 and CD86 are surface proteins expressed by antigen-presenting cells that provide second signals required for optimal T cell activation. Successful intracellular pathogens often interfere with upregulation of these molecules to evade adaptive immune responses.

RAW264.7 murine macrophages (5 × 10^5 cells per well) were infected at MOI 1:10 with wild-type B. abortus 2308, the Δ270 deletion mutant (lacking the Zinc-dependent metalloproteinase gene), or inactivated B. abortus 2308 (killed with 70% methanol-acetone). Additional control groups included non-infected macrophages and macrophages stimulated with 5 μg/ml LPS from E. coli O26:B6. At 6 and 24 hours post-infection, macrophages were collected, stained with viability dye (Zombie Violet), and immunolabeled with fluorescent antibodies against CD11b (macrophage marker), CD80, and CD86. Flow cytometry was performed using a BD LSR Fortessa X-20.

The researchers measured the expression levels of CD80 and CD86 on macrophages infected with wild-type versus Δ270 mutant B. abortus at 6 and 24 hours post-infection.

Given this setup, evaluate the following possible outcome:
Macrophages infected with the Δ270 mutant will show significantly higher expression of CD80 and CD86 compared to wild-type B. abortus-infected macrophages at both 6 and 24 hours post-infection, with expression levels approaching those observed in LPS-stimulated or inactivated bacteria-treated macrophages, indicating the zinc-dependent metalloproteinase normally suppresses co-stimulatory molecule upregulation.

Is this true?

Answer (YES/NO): NO